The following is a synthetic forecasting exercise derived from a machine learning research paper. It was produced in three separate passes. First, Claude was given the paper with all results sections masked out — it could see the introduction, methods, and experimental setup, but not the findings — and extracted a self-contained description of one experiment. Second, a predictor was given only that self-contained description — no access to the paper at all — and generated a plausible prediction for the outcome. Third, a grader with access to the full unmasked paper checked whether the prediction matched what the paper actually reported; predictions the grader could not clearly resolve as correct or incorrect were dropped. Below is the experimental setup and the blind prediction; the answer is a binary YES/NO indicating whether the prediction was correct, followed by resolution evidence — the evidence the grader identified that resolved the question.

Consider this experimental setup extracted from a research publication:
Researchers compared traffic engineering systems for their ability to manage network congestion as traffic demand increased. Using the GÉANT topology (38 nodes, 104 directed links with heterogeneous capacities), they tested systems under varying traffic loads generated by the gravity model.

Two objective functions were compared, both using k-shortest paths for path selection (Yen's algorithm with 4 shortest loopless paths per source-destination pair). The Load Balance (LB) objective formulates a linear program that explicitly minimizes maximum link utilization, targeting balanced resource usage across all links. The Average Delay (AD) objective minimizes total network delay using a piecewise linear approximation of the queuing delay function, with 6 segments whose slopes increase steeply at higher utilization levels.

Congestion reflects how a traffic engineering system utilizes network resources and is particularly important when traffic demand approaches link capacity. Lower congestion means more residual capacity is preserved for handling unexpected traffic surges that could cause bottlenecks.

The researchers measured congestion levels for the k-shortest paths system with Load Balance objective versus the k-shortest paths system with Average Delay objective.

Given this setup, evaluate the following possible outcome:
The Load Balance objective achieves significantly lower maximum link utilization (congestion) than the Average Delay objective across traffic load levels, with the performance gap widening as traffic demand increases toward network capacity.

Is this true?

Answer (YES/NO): NO